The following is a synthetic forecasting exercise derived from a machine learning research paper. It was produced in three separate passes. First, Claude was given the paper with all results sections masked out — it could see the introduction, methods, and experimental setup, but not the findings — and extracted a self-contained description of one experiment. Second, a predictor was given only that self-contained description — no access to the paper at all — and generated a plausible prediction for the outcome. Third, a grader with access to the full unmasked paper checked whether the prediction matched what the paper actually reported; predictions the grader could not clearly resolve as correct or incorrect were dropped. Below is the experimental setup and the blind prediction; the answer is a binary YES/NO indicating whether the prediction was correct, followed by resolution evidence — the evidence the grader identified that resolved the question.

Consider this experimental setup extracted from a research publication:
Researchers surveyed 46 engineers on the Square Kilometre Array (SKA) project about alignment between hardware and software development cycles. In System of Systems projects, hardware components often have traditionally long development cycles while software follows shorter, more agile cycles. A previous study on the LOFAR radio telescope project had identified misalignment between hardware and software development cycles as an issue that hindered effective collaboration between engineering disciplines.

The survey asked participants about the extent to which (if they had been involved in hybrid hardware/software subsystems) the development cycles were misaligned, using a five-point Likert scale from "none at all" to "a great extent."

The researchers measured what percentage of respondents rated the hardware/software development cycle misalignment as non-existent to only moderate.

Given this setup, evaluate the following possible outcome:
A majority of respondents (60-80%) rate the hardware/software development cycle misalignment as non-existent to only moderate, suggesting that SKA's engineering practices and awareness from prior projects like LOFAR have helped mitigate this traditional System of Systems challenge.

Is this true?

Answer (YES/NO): YES